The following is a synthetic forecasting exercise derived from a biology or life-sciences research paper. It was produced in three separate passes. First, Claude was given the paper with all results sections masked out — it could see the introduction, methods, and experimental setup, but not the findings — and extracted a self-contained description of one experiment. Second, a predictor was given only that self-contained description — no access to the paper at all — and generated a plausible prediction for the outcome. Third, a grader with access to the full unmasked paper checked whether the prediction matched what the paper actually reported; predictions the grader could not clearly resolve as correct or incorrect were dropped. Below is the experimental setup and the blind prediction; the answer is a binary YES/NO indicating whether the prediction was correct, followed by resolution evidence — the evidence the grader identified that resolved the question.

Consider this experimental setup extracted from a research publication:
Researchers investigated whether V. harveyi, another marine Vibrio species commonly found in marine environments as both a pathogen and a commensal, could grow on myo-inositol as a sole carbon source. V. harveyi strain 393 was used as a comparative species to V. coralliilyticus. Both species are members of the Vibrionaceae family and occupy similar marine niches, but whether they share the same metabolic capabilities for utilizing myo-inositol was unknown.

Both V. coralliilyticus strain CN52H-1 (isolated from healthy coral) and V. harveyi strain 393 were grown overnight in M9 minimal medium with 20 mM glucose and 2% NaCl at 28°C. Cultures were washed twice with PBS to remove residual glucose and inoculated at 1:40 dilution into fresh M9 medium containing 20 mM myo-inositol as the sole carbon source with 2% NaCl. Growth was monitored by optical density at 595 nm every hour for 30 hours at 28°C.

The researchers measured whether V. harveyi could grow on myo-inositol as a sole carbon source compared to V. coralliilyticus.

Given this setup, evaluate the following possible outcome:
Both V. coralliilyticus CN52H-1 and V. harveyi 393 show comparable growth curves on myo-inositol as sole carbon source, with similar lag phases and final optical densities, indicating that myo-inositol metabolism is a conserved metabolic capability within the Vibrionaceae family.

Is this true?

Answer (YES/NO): NO